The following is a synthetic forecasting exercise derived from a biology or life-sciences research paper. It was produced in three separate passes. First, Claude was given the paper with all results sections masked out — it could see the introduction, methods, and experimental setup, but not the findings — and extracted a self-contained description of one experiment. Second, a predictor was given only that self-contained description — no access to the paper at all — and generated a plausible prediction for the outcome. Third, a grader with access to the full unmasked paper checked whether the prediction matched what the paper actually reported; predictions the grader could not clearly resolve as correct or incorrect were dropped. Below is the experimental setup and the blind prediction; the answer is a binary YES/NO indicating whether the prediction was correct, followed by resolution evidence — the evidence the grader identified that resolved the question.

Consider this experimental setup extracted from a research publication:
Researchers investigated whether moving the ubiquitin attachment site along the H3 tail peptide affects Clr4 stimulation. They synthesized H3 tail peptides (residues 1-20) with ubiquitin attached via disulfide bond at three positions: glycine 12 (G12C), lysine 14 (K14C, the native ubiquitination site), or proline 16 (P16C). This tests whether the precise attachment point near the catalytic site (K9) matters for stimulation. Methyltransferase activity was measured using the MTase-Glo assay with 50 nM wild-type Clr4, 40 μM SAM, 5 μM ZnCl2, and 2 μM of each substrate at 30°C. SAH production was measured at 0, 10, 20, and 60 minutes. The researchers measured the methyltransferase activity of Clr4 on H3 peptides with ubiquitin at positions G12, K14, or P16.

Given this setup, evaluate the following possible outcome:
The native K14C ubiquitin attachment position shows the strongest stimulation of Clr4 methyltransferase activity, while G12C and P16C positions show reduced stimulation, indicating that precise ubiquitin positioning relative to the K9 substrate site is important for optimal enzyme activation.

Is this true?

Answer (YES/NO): YES